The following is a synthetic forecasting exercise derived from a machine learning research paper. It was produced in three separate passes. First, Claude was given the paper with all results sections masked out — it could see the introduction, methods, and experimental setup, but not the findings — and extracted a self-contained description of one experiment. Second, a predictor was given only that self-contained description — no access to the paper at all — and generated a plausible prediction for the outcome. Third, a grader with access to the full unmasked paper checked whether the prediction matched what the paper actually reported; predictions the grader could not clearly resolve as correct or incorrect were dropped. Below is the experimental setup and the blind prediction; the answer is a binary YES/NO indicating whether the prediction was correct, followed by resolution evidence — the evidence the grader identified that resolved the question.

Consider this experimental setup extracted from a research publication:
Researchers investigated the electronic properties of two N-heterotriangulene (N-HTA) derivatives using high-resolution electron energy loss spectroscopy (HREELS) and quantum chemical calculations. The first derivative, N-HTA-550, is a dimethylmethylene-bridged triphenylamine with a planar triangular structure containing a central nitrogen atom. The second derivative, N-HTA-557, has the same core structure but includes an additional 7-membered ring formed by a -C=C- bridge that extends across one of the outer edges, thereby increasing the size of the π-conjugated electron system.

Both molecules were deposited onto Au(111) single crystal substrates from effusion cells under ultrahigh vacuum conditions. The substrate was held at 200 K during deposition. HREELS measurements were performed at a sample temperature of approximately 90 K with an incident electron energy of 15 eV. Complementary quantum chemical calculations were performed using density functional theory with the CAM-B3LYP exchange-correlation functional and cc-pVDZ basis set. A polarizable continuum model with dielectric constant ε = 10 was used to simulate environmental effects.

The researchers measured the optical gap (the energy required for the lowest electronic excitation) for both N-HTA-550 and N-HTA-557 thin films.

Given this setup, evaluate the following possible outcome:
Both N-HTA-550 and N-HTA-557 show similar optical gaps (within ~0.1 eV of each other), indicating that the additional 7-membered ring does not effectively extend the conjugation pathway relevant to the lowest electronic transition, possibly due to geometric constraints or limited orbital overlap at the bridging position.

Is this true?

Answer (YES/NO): NO